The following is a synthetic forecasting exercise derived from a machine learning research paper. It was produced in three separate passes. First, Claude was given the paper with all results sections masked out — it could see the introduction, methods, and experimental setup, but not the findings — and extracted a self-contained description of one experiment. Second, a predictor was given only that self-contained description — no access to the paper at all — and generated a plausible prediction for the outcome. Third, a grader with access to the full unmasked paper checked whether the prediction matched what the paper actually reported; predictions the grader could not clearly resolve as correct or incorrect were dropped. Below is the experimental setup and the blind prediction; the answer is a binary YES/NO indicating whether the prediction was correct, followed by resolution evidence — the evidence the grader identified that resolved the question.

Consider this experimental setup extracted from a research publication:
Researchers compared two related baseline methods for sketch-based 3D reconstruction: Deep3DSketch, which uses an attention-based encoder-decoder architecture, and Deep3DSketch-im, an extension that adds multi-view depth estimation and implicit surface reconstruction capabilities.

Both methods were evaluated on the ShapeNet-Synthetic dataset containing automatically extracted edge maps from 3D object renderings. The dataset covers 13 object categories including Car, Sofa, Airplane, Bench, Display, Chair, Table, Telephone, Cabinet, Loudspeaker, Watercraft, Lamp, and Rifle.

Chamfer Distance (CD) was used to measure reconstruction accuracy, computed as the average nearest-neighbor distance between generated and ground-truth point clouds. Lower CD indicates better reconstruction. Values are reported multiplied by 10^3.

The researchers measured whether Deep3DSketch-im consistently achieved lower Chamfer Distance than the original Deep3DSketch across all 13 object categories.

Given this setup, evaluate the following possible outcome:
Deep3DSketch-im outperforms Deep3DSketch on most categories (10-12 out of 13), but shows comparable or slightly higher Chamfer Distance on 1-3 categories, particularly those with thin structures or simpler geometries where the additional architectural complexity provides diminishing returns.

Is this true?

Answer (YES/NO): YES